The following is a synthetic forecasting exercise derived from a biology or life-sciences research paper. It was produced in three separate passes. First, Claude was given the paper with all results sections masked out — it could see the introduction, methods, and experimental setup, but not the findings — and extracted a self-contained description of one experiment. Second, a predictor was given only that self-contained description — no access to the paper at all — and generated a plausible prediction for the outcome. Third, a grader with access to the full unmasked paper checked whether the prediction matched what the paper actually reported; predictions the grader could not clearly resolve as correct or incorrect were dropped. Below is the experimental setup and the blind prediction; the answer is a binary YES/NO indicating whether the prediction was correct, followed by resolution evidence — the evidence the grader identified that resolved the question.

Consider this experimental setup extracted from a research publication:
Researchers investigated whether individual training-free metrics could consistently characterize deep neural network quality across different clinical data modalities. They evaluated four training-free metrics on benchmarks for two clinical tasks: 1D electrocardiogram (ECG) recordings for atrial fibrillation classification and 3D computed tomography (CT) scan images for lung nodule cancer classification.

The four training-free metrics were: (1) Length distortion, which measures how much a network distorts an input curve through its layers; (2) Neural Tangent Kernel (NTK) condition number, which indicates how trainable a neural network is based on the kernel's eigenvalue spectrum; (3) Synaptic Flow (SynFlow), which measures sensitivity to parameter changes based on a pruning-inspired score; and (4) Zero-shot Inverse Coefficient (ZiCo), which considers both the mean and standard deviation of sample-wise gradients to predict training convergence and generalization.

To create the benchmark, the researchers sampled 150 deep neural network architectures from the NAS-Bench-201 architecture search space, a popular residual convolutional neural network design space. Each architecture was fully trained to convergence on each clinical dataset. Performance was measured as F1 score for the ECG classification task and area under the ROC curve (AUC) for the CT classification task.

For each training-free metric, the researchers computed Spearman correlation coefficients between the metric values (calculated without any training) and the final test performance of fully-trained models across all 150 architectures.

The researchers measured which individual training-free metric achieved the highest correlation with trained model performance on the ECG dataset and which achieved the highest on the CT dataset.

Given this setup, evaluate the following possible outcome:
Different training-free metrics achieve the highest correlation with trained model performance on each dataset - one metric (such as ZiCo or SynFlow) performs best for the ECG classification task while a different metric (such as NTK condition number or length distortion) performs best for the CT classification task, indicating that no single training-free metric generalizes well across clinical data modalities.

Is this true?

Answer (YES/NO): YES